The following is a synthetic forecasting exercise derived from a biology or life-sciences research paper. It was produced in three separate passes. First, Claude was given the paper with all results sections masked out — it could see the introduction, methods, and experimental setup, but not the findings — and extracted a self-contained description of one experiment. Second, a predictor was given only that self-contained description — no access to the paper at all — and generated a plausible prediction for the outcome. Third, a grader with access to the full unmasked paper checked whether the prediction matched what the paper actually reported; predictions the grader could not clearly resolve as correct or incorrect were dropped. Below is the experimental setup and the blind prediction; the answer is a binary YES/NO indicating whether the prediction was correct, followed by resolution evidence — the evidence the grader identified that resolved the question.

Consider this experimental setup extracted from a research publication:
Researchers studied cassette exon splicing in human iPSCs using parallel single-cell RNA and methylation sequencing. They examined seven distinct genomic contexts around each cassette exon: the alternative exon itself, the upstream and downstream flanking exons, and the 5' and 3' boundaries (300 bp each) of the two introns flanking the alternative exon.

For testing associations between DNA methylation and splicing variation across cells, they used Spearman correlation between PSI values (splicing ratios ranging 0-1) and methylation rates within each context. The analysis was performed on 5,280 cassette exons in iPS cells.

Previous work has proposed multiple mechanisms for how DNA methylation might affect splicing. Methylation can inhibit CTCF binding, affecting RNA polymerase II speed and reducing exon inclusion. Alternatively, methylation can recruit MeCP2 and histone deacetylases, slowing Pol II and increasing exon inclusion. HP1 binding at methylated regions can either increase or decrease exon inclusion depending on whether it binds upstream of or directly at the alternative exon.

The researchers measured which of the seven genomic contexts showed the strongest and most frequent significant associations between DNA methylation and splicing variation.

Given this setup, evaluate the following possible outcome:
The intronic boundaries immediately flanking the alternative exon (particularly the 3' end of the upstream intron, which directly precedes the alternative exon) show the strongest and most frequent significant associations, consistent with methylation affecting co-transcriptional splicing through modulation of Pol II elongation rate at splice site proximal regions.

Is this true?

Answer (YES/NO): NO